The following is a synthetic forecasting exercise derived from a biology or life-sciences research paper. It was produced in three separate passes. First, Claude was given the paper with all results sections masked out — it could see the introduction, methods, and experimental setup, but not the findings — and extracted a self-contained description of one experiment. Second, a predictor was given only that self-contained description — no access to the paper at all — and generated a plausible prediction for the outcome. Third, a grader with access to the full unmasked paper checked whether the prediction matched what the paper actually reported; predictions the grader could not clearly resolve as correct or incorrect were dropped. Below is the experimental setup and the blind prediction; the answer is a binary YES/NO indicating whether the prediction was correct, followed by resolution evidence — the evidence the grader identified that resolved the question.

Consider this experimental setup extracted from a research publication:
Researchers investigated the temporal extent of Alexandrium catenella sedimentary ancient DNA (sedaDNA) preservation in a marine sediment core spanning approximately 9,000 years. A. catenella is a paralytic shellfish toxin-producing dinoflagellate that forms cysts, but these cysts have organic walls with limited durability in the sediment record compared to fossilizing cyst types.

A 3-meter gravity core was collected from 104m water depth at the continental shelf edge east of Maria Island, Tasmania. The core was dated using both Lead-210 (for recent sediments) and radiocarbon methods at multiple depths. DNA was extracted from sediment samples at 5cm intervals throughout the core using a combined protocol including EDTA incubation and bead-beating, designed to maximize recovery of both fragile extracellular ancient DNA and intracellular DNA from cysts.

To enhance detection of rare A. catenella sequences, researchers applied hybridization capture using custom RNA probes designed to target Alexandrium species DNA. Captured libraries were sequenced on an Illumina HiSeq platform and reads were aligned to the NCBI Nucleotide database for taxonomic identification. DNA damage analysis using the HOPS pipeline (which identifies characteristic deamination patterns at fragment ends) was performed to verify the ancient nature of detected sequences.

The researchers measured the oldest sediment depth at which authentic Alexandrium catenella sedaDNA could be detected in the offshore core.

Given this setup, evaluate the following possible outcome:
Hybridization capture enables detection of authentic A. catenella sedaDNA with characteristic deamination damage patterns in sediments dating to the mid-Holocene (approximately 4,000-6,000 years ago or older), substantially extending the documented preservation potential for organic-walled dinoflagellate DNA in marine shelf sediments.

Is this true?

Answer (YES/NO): YES